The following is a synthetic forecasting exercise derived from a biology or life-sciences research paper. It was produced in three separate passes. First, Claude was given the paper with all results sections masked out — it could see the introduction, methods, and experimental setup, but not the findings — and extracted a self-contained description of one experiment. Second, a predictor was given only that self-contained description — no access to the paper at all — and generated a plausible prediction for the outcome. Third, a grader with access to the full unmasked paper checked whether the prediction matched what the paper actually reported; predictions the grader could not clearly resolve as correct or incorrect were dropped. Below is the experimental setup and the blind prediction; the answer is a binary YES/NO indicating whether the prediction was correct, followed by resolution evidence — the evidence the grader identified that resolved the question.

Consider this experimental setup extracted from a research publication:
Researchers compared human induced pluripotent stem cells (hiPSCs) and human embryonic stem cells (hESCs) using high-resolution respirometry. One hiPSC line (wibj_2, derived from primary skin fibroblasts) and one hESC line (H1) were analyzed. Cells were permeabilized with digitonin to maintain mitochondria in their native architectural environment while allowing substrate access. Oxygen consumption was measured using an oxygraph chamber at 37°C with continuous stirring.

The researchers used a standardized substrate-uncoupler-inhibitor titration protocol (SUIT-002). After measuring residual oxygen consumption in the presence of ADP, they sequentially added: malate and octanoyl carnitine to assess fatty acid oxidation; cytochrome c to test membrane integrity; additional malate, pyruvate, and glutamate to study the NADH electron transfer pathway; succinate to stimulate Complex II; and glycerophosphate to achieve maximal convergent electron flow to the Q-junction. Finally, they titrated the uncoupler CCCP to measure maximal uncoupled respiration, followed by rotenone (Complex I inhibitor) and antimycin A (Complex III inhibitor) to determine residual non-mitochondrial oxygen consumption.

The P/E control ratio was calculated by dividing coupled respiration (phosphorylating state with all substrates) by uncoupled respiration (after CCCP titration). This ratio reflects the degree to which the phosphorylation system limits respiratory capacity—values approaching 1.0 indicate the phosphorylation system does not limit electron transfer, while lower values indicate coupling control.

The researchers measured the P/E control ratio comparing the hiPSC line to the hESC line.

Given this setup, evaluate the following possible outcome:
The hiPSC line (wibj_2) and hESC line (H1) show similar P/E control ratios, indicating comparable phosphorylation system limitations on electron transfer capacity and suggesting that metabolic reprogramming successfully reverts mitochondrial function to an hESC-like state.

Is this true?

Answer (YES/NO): NO